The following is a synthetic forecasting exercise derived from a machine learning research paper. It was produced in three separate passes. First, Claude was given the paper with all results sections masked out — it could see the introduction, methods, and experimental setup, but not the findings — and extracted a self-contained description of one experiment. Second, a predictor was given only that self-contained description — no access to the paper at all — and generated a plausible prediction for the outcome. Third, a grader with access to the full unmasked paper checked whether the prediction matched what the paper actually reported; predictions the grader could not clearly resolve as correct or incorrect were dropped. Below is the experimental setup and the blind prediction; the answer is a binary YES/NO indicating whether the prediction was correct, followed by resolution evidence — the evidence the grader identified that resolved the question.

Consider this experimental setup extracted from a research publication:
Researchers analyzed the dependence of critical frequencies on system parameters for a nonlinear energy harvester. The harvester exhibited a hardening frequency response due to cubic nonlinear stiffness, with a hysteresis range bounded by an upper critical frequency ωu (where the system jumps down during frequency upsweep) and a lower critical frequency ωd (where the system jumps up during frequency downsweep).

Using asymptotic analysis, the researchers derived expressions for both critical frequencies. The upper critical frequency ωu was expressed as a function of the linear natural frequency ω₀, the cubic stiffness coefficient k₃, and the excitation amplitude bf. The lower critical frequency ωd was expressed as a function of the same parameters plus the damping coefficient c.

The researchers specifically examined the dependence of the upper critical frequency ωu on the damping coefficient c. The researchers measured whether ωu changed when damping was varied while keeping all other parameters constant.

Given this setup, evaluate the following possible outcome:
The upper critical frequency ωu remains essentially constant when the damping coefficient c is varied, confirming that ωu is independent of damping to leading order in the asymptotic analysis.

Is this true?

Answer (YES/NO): YES